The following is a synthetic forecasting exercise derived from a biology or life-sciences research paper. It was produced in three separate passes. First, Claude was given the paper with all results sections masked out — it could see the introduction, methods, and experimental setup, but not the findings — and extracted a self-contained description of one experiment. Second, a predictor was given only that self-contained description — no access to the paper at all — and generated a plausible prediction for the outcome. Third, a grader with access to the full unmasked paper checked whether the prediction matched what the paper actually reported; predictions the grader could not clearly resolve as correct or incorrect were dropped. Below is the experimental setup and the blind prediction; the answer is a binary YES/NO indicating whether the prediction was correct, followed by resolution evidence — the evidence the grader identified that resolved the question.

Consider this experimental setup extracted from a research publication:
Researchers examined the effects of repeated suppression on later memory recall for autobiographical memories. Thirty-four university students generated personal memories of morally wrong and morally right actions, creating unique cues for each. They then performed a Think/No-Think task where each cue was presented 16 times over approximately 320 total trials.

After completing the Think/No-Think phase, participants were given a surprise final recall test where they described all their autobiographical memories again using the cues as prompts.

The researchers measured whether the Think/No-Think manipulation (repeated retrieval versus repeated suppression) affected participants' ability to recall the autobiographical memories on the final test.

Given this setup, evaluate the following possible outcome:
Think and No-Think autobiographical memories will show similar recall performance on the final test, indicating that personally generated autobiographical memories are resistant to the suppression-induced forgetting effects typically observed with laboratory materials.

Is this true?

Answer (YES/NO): YES